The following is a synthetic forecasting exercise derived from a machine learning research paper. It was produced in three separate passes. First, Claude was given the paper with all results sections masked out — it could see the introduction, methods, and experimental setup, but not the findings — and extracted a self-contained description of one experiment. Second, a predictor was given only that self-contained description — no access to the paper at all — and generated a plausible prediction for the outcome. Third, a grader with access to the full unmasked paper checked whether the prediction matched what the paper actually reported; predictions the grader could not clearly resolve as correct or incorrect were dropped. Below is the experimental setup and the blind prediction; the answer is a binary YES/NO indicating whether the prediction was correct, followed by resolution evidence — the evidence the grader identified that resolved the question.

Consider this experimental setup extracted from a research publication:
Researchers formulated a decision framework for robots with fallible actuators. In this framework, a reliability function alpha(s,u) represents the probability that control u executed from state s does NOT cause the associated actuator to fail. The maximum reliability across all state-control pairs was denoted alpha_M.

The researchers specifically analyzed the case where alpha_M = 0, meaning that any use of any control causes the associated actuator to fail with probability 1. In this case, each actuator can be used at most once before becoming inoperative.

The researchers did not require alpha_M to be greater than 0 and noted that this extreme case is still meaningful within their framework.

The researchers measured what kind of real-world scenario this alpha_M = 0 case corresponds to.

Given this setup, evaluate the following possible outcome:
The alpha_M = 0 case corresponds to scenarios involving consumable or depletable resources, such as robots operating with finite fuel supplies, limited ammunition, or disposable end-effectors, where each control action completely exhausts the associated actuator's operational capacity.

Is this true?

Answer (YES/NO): NO